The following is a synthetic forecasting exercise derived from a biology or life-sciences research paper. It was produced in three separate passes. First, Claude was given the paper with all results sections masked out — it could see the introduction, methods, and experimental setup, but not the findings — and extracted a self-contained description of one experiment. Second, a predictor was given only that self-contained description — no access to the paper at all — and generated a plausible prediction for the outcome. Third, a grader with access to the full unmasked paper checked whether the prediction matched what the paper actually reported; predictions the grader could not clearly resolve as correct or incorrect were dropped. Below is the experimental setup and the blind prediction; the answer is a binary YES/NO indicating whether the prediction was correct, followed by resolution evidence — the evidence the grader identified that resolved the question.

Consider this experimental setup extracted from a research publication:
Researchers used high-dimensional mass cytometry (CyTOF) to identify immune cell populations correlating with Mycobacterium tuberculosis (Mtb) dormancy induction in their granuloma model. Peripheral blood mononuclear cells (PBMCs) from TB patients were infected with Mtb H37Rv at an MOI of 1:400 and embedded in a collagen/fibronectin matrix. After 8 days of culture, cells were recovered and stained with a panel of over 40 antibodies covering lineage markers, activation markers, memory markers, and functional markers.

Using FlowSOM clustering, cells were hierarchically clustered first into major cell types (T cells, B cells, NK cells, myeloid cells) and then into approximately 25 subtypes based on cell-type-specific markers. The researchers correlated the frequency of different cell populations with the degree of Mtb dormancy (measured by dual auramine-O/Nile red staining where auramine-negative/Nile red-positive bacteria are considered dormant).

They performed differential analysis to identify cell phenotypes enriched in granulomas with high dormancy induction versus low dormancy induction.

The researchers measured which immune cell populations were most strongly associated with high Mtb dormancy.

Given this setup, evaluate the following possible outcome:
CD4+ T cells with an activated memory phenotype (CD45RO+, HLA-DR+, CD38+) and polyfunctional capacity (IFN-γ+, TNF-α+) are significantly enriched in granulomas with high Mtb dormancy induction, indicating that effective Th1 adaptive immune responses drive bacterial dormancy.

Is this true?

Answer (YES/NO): NO